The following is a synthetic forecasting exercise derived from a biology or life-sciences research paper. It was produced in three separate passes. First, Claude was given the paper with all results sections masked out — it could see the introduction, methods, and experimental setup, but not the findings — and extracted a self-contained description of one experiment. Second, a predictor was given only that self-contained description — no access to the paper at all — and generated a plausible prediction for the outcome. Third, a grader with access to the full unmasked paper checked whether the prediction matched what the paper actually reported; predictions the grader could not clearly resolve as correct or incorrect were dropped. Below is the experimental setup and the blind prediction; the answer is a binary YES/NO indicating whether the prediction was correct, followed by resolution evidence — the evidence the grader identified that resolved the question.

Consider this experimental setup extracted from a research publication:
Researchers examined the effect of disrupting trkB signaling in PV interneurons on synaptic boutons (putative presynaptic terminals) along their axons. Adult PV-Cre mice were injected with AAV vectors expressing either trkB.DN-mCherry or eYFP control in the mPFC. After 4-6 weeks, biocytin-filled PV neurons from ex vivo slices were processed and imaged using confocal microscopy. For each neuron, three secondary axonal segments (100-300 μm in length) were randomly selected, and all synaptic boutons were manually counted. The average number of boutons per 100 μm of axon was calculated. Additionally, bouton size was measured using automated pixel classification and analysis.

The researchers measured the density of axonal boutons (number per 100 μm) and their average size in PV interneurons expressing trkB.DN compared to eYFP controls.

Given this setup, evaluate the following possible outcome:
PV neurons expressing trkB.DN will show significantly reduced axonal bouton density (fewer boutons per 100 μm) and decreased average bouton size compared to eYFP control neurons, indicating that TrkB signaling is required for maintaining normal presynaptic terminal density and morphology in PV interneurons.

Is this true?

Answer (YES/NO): NO